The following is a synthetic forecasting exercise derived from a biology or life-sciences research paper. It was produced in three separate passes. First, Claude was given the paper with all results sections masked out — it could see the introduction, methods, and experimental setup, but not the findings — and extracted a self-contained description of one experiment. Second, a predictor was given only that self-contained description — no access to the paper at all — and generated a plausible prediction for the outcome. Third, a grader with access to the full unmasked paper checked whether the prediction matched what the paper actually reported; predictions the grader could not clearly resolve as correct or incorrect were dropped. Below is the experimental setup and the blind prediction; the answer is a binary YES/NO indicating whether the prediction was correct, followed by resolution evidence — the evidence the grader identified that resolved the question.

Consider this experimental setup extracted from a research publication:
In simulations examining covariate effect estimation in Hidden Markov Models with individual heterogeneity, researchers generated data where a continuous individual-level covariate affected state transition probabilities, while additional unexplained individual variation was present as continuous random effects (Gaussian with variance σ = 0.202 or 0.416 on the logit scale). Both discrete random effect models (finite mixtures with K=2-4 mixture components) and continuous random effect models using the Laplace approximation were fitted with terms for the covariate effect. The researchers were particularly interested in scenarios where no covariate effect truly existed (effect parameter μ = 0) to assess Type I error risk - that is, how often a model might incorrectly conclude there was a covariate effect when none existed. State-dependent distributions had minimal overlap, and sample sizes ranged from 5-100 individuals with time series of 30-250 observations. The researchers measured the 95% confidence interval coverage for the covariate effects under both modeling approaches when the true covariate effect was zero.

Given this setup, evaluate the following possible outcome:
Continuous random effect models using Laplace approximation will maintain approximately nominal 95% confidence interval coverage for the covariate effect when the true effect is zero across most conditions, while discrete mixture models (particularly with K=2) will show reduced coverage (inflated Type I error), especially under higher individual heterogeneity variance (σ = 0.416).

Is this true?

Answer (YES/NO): YES